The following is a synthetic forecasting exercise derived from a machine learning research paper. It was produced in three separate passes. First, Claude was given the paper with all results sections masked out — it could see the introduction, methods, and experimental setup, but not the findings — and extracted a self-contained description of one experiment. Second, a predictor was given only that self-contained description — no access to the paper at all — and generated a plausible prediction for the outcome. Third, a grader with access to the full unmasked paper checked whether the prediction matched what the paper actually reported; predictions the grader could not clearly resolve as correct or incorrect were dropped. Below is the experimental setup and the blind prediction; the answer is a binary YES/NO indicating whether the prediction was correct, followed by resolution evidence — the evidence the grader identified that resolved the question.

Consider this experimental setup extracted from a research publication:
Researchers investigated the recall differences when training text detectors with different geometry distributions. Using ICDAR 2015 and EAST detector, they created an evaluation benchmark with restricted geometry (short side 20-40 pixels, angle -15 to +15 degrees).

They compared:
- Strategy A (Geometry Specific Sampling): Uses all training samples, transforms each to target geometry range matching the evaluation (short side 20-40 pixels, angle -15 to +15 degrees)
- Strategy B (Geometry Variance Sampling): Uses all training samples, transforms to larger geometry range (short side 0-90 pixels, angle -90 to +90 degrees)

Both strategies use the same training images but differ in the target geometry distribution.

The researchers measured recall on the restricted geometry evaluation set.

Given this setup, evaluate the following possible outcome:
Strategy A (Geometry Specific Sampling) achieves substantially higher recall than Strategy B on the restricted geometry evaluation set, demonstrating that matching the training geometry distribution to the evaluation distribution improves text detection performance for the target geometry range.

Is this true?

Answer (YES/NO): YES